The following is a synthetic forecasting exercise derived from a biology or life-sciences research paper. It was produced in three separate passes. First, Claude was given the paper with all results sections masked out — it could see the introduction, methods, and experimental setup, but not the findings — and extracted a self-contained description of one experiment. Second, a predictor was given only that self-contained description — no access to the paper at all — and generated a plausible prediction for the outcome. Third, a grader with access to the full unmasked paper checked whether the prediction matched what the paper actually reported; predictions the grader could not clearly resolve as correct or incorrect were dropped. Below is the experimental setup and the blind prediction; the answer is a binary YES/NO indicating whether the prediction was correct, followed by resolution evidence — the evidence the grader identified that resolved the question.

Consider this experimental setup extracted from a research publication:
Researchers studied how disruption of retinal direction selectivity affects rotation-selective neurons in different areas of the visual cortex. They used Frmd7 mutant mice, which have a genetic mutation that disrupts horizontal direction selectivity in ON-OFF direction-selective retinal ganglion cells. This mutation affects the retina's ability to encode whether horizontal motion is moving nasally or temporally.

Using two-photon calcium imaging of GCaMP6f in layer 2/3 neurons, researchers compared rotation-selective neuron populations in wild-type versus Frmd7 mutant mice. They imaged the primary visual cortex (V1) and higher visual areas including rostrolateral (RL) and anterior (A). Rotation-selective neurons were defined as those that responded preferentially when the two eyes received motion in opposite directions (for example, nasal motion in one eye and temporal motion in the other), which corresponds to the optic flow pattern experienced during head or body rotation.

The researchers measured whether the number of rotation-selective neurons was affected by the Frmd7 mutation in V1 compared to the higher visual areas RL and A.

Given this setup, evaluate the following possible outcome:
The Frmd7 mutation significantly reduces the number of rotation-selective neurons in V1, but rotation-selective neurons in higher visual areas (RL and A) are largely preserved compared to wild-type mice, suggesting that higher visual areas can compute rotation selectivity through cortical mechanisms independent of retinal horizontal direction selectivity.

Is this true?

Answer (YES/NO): NO